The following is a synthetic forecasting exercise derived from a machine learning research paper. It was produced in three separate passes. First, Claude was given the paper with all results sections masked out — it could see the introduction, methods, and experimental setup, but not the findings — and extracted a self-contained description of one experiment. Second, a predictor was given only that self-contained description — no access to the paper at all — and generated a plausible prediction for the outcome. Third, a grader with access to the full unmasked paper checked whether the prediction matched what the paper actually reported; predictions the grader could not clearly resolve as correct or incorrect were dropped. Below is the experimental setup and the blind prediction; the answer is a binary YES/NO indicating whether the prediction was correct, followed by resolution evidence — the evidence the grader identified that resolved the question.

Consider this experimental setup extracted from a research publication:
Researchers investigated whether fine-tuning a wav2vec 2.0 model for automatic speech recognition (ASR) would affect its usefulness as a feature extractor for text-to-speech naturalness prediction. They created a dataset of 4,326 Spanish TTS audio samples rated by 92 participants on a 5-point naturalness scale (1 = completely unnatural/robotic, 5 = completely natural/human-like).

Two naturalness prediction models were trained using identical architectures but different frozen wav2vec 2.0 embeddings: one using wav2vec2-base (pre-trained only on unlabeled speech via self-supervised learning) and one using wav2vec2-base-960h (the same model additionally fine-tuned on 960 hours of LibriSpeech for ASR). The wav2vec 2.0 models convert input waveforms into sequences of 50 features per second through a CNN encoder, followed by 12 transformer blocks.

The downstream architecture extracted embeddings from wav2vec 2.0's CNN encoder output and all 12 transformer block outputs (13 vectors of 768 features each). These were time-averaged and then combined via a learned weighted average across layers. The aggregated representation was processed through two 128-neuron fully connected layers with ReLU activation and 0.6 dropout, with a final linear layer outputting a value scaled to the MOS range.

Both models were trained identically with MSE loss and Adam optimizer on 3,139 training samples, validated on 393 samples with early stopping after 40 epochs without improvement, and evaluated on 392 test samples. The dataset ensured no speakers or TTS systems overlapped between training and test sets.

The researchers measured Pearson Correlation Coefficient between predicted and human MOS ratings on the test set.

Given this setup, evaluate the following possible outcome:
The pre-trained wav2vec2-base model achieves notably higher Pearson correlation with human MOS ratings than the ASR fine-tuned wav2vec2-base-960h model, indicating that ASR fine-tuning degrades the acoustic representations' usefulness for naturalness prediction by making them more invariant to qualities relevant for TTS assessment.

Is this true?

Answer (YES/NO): NO